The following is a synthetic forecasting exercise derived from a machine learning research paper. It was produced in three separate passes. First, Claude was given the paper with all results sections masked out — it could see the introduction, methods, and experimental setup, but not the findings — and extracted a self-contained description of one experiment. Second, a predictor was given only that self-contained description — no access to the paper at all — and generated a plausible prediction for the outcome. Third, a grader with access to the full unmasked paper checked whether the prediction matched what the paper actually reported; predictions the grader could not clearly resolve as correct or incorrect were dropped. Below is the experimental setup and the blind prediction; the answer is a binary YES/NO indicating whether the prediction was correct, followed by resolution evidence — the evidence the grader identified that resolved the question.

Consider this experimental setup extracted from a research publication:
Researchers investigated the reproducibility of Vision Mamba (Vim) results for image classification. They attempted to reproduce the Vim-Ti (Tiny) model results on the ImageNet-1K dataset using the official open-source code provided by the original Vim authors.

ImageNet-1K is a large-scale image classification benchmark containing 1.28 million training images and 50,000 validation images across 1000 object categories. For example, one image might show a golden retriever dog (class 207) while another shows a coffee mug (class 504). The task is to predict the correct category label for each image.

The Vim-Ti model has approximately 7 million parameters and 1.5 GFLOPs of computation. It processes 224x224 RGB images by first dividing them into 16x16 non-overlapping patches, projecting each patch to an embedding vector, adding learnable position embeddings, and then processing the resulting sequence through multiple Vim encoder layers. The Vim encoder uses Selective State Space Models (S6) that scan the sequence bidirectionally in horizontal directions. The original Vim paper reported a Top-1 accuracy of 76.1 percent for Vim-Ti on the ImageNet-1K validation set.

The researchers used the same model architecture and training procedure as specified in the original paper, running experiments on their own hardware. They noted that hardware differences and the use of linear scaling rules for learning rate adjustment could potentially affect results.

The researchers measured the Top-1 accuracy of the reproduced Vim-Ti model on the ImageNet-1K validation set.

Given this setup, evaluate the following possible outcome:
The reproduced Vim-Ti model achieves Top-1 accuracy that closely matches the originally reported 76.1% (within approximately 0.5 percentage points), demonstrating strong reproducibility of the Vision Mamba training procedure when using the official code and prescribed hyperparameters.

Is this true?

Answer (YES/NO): NO